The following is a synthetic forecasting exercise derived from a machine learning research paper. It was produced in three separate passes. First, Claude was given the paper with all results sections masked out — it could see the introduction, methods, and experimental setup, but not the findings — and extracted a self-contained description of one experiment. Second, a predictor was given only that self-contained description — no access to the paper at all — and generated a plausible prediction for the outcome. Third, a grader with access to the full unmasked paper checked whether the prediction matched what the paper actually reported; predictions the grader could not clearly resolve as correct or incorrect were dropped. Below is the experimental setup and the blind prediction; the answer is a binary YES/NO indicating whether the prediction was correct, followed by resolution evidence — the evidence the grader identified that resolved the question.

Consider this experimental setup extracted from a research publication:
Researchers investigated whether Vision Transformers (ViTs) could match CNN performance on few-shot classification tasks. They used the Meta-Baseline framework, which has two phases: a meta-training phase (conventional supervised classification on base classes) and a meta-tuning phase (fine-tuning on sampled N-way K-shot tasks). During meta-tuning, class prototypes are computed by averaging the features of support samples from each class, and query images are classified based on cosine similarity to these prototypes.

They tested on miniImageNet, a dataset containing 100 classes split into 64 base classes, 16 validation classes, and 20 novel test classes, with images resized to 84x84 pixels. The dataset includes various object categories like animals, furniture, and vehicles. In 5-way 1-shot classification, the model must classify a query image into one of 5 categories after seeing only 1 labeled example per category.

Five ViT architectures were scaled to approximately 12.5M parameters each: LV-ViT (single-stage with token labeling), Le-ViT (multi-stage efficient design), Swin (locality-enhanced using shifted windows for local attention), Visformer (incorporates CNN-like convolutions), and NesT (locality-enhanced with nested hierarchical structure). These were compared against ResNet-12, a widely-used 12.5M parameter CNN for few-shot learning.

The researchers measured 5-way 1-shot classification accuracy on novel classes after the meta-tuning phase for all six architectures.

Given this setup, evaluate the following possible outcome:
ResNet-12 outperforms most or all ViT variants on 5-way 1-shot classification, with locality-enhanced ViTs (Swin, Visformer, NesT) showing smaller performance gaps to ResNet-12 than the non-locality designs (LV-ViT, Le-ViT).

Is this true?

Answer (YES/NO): YES